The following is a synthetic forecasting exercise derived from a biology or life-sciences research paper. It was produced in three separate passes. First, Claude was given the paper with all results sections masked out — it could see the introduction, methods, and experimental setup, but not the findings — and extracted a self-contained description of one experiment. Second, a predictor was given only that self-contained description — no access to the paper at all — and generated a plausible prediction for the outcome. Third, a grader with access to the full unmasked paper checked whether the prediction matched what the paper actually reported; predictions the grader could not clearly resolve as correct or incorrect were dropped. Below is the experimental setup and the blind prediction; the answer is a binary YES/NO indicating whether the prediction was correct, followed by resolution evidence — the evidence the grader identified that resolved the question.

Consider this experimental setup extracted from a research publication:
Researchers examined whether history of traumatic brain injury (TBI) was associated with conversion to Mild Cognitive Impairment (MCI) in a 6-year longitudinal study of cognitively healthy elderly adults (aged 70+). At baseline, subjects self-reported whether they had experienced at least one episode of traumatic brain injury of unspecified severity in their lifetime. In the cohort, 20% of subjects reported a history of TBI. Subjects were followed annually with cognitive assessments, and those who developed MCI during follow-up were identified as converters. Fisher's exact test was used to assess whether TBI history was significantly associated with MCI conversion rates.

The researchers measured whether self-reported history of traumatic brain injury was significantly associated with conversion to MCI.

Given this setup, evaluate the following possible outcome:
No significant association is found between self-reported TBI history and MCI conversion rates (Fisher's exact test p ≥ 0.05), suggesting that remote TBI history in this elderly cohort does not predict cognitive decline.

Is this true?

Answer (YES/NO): YES